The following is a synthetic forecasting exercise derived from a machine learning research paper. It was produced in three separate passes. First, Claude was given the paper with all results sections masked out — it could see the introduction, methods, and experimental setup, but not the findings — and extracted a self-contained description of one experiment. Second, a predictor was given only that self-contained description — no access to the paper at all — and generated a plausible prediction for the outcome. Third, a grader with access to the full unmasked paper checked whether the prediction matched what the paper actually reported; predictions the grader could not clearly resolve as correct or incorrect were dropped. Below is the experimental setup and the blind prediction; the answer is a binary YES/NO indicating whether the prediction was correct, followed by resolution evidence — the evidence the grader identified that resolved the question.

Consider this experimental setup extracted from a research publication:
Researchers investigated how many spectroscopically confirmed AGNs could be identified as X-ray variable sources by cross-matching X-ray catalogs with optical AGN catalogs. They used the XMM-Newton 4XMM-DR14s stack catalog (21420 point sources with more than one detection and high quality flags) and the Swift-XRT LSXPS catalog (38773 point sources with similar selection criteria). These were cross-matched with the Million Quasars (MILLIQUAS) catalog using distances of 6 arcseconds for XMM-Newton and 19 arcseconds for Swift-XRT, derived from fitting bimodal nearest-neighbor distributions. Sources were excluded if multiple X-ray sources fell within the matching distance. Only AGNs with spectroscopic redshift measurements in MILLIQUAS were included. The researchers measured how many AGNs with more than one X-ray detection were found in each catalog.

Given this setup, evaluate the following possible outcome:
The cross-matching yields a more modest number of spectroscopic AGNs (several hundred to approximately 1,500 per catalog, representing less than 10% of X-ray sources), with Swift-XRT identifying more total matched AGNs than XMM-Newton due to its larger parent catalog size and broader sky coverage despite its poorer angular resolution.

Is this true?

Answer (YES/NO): NO